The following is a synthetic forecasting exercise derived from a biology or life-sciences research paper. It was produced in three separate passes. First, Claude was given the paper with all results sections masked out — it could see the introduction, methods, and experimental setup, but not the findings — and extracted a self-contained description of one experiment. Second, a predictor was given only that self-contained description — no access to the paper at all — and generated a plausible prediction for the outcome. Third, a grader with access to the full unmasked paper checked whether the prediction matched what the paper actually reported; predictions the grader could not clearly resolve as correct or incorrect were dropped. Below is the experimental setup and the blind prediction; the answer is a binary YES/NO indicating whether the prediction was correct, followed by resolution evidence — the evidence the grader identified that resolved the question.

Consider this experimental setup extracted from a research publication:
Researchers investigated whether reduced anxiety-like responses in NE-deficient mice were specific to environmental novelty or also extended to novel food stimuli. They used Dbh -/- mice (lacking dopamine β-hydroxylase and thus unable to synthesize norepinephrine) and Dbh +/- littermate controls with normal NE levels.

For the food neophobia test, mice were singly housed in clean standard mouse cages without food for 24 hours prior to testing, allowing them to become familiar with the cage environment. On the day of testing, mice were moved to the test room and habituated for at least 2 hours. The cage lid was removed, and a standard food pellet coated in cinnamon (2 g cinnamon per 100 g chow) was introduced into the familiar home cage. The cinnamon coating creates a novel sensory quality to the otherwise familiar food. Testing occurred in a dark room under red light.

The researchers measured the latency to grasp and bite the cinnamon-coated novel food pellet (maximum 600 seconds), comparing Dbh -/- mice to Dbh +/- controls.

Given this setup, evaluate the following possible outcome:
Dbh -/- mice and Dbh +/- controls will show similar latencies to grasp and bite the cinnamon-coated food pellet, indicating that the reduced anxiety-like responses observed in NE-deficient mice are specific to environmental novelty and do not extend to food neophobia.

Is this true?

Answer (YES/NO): NO